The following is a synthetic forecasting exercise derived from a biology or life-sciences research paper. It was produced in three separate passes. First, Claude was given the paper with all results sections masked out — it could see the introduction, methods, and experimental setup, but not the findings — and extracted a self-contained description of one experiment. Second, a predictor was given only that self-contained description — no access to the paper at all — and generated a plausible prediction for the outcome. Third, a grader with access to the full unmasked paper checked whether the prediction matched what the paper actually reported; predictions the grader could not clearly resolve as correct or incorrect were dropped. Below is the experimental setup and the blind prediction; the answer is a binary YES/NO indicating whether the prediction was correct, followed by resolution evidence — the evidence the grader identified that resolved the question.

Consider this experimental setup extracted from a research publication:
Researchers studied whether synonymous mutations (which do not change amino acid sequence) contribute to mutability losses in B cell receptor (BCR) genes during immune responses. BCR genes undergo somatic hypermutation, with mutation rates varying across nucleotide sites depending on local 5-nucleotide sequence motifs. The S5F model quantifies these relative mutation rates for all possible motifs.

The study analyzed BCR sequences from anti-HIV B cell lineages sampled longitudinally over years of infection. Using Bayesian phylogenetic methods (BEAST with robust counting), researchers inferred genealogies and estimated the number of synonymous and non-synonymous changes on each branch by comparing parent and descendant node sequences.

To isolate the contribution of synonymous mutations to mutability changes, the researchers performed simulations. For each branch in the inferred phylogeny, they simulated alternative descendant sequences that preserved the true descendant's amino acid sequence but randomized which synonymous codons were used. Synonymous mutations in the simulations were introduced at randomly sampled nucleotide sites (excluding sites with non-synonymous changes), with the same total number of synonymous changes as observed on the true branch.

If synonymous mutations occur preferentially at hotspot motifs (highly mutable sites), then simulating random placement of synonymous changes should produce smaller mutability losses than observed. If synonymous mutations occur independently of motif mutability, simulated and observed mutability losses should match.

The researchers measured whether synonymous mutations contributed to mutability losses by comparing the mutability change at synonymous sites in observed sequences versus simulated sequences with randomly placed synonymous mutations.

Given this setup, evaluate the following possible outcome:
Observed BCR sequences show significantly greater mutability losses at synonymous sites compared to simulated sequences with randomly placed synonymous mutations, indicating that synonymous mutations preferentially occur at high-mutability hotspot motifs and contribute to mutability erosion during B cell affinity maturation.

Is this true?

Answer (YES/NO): YES